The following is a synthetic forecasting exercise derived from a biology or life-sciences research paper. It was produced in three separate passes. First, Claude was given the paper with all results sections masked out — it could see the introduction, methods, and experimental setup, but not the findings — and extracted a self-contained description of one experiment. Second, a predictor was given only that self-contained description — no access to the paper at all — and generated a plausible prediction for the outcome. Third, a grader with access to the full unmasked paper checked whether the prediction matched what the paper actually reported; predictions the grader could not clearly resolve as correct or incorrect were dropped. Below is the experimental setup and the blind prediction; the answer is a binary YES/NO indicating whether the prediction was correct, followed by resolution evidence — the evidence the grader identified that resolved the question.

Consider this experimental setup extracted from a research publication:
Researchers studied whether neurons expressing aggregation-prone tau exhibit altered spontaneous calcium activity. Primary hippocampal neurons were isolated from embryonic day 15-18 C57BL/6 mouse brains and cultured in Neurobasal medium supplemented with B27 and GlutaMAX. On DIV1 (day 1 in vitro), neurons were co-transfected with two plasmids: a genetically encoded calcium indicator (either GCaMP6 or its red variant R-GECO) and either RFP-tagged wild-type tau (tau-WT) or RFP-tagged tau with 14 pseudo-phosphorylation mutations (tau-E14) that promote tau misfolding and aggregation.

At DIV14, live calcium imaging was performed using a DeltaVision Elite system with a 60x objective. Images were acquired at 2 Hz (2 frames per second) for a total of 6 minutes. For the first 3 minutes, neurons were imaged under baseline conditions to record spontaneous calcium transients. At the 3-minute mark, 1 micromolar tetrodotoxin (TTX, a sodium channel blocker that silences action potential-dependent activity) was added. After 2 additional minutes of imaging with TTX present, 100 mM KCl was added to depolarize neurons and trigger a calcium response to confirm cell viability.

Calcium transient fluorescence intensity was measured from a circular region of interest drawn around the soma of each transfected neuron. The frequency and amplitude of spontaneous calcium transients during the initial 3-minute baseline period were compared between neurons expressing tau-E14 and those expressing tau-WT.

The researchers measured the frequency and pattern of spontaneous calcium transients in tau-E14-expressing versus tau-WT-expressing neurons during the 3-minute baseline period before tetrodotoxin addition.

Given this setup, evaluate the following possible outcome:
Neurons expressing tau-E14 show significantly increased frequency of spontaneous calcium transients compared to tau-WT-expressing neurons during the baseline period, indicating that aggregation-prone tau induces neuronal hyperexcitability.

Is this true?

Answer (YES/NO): NO